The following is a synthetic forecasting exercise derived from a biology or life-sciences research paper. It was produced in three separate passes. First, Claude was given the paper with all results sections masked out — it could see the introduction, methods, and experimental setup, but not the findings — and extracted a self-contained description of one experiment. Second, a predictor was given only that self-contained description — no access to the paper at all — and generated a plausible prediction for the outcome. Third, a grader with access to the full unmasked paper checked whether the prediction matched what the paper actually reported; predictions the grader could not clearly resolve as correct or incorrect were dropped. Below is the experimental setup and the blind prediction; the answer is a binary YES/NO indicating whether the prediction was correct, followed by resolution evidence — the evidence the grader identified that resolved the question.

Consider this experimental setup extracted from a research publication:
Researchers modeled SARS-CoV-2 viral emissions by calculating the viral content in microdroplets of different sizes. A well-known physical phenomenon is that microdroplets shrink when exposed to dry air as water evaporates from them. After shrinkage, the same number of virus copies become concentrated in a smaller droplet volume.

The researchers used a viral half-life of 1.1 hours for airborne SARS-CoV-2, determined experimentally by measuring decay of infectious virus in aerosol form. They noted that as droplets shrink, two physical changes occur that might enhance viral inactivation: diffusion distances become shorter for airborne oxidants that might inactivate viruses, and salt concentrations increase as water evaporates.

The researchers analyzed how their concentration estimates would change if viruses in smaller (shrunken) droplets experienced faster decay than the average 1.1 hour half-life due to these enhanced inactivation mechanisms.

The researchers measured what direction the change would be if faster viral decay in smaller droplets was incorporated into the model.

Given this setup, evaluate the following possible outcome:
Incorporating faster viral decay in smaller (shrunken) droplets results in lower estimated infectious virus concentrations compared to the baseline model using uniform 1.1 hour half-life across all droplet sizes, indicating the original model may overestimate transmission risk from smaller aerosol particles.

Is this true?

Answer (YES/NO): YES